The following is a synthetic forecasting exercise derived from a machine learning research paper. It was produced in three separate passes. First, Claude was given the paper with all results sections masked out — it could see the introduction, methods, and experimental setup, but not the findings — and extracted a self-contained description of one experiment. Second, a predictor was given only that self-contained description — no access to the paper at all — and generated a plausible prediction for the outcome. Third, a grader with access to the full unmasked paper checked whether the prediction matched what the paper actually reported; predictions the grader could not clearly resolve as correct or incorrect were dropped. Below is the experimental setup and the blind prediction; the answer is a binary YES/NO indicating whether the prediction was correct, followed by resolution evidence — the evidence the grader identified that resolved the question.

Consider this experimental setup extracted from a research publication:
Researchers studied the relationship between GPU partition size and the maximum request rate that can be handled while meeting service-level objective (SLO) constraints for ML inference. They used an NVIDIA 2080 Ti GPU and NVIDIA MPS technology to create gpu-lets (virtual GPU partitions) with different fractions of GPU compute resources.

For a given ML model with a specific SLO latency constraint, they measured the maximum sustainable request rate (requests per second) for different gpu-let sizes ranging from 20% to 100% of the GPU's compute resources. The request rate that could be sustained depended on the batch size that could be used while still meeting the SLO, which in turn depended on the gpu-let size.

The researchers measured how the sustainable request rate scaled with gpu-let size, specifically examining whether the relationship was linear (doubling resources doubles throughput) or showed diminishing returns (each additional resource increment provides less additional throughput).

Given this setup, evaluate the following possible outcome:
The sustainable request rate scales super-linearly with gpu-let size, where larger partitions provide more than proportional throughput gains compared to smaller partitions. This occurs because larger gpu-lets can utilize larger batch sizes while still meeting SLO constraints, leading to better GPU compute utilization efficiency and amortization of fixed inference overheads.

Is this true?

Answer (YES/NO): NO